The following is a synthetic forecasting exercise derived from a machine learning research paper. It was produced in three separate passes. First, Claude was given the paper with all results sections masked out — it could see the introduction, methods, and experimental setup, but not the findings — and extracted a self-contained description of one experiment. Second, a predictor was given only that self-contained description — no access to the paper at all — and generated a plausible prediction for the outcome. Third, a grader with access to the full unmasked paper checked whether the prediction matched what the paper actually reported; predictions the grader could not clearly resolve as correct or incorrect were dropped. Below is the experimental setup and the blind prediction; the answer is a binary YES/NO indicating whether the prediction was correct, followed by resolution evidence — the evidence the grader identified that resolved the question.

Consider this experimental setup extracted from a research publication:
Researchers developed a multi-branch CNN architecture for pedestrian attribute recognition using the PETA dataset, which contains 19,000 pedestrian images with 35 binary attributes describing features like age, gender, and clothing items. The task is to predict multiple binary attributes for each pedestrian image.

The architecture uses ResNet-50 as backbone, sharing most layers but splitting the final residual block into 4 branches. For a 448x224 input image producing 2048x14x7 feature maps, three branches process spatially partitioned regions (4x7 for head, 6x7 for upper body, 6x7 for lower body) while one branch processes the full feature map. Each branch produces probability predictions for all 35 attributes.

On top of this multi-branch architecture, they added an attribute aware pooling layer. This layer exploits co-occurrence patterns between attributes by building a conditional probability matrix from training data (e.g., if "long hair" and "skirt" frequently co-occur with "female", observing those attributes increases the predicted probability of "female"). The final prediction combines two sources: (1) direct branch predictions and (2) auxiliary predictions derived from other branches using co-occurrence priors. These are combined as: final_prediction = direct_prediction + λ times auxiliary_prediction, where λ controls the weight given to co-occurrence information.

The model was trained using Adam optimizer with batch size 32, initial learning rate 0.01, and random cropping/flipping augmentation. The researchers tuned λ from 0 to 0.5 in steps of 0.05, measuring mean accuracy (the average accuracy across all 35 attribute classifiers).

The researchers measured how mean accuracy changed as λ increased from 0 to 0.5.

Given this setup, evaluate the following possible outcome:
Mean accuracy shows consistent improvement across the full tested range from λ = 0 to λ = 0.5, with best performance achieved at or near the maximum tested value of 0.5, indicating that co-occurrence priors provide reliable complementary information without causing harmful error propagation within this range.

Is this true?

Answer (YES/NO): NO